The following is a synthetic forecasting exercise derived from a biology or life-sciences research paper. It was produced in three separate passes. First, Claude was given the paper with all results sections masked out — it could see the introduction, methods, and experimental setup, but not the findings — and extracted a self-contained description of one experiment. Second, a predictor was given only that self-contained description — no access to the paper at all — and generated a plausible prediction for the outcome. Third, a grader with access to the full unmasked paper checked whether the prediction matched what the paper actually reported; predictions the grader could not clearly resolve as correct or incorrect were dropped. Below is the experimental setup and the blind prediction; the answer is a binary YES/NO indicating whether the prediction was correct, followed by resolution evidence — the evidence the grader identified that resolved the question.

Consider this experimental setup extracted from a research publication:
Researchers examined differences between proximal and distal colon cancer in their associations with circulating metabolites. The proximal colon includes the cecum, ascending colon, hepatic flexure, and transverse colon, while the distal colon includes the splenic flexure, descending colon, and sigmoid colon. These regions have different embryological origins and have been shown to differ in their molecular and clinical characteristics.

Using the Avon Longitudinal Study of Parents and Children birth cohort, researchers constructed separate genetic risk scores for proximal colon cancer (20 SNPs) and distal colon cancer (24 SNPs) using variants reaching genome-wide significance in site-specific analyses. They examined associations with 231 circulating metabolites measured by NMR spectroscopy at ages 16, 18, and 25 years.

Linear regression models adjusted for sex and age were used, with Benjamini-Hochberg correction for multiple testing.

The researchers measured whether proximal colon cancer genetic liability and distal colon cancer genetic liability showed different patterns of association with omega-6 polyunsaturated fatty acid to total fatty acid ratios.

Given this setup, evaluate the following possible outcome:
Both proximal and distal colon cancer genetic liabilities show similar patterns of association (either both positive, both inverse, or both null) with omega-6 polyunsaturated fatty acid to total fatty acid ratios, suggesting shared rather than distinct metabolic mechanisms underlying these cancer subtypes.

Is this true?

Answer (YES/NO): YES